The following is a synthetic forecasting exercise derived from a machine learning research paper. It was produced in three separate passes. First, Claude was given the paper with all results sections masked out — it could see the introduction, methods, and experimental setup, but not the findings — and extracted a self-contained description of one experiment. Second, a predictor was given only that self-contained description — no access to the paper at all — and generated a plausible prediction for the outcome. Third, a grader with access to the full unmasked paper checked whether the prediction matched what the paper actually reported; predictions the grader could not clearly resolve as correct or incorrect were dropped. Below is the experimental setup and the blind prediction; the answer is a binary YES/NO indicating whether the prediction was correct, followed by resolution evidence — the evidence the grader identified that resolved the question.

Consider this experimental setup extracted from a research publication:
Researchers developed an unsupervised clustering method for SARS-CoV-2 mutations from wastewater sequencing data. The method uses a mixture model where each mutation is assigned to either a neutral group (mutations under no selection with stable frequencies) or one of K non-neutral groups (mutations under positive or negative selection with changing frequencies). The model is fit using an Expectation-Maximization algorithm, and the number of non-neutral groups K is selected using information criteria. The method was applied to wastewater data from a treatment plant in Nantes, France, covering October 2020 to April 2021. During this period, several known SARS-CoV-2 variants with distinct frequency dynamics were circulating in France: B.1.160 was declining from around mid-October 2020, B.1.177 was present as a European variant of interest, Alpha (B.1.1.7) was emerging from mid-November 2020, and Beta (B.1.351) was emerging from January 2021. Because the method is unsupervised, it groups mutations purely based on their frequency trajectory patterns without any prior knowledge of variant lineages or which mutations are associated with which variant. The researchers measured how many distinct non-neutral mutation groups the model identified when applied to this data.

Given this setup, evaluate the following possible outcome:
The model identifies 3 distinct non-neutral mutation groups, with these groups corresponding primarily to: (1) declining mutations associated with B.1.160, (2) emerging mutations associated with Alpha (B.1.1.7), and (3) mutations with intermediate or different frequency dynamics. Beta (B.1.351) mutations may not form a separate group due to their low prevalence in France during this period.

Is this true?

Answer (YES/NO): NO